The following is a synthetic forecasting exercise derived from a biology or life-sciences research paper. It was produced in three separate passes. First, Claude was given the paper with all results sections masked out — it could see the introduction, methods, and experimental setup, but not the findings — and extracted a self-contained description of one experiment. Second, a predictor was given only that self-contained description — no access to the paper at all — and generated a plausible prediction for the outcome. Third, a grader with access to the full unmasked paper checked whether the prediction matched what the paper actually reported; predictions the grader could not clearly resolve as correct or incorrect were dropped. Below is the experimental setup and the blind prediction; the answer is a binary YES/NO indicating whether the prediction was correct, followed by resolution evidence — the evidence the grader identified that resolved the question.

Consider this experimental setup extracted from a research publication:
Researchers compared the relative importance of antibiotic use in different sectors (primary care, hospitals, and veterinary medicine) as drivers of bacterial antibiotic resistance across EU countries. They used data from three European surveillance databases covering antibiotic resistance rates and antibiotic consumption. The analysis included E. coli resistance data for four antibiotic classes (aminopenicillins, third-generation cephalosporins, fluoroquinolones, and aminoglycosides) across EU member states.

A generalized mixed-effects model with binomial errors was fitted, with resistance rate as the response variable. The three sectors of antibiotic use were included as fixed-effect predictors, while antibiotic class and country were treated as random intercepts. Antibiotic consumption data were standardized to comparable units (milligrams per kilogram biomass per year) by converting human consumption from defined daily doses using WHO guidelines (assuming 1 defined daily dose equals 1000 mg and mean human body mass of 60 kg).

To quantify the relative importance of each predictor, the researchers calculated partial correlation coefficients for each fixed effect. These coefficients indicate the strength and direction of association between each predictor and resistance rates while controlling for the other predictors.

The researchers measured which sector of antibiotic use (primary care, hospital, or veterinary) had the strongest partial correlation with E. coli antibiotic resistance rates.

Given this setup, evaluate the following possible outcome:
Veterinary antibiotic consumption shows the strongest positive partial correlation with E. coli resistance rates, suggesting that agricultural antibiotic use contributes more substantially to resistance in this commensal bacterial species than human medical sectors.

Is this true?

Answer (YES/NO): NO